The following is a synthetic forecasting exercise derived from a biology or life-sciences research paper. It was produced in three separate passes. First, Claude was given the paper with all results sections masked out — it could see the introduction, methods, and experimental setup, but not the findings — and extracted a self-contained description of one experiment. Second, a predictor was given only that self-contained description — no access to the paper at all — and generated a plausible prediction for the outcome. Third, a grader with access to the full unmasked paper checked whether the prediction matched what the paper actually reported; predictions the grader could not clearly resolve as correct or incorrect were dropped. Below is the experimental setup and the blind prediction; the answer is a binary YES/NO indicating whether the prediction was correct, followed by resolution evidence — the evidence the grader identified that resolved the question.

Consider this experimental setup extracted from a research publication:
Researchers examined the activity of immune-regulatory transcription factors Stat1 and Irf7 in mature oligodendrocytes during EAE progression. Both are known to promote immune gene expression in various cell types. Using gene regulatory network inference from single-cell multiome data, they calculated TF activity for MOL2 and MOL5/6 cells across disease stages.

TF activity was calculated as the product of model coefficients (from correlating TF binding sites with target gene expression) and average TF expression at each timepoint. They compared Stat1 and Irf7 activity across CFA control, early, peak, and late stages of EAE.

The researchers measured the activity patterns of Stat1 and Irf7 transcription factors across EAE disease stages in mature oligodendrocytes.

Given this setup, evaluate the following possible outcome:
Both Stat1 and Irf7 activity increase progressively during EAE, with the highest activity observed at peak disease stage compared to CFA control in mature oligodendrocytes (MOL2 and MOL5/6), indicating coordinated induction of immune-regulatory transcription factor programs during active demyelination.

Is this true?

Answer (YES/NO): YES